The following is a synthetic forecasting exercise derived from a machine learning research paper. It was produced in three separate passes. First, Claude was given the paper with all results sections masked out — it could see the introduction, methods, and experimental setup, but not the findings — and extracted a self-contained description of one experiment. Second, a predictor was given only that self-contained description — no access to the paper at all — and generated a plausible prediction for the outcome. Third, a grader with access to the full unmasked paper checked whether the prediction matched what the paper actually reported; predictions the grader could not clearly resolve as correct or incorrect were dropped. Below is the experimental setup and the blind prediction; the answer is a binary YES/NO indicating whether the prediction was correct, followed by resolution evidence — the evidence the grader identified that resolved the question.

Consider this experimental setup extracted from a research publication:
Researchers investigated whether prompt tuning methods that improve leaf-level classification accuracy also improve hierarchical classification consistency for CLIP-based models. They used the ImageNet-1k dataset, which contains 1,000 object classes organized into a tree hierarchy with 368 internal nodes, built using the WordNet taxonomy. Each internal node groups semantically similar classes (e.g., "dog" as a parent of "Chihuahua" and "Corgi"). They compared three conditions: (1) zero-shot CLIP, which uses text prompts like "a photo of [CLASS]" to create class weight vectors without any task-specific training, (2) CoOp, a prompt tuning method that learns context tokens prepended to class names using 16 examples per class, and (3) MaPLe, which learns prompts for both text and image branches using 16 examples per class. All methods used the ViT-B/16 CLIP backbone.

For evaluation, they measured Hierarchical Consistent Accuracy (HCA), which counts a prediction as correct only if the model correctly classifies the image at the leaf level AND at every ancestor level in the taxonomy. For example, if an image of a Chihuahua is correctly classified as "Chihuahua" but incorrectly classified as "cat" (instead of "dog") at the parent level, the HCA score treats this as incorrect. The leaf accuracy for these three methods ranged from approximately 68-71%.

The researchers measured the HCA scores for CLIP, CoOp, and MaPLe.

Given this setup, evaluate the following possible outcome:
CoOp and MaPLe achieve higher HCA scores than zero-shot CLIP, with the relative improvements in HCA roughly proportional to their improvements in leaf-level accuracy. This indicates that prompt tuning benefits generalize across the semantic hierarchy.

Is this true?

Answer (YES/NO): NO